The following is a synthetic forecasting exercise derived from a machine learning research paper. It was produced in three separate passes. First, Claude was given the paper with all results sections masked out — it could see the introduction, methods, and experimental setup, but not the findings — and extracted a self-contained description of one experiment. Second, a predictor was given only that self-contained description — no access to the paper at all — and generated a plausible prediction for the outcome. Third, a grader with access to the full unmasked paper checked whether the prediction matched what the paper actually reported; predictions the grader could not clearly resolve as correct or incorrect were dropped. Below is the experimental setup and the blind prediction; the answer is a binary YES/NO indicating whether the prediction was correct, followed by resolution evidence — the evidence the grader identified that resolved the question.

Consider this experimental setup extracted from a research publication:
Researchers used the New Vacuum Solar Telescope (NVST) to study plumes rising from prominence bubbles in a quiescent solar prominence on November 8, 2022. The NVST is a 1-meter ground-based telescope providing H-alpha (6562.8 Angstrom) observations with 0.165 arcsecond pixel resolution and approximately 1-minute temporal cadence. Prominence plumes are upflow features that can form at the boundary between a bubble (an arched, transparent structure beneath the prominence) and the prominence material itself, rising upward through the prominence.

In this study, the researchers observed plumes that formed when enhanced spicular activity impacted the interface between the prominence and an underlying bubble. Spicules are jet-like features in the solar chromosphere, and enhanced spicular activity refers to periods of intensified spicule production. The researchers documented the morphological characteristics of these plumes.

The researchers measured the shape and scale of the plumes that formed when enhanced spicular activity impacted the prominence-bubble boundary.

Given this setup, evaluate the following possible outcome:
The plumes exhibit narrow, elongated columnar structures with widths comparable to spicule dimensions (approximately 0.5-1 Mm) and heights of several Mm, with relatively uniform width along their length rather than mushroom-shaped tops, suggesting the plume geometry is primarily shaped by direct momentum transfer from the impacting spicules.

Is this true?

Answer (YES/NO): NO